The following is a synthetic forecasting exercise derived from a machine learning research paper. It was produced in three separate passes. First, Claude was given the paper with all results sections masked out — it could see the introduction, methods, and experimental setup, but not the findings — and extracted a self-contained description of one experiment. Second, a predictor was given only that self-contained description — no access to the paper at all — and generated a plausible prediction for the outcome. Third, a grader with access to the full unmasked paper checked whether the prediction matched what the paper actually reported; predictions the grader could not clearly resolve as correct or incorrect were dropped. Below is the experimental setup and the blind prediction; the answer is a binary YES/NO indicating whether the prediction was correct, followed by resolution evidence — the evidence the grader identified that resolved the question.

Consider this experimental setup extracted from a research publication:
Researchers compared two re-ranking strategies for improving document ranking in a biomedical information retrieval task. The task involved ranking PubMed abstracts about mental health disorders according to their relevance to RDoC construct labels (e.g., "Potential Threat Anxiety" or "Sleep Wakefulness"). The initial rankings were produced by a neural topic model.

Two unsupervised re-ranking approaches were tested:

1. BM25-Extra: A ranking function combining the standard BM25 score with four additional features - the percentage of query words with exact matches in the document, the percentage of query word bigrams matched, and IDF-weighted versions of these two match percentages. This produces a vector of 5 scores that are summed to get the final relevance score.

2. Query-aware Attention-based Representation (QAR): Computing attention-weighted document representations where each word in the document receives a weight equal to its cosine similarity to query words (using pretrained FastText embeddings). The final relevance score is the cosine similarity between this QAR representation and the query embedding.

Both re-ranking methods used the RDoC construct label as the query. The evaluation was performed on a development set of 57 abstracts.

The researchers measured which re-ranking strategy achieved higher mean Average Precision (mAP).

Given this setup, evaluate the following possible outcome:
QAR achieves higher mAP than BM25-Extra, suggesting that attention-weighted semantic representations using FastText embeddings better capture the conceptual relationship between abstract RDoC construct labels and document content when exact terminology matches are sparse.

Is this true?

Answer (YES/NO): YES